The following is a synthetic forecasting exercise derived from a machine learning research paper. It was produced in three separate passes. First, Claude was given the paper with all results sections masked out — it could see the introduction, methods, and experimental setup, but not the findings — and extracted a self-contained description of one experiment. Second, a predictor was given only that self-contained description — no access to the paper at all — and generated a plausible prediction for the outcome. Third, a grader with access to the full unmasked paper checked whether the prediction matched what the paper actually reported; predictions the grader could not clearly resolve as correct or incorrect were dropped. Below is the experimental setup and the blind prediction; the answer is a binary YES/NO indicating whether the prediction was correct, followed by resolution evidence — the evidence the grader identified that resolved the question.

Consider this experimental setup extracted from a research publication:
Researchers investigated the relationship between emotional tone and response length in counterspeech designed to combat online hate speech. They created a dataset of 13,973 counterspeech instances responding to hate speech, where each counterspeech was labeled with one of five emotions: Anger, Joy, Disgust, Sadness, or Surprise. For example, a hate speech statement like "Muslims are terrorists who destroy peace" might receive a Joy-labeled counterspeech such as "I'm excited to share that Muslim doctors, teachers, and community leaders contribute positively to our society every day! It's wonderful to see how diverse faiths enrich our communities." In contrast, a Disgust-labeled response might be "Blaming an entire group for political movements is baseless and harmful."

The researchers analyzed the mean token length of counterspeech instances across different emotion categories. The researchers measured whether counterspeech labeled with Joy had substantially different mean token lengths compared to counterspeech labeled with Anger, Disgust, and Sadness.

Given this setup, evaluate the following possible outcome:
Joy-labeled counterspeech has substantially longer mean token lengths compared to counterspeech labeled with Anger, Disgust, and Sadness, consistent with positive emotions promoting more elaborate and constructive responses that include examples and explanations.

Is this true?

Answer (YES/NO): YES